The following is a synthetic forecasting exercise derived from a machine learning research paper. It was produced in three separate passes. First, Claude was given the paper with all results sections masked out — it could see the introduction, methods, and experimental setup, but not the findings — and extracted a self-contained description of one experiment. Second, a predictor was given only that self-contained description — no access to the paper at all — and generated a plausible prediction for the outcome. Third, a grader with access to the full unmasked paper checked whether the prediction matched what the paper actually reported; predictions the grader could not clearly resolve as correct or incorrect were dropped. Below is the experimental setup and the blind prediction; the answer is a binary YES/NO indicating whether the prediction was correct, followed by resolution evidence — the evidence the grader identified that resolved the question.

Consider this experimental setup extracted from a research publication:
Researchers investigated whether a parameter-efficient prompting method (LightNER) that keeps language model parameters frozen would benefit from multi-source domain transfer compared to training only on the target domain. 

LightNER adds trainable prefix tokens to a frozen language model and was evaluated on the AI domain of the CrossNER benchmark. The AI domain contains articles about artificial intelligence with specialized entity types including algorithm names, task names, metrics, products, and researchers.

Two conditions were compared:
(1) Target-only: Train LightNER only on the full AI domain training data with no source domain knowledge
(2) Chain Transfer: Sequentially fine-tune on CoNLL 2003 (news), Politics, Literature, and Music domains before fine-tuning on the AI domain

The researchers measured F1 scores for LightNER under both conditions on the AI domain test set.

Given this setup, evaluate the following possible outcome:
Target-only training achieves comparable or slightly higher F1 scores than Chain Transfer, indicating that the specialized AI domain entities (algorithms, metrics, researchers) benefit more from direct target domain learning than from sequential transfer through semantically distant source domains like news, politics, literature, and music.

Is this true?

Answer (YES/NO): NO